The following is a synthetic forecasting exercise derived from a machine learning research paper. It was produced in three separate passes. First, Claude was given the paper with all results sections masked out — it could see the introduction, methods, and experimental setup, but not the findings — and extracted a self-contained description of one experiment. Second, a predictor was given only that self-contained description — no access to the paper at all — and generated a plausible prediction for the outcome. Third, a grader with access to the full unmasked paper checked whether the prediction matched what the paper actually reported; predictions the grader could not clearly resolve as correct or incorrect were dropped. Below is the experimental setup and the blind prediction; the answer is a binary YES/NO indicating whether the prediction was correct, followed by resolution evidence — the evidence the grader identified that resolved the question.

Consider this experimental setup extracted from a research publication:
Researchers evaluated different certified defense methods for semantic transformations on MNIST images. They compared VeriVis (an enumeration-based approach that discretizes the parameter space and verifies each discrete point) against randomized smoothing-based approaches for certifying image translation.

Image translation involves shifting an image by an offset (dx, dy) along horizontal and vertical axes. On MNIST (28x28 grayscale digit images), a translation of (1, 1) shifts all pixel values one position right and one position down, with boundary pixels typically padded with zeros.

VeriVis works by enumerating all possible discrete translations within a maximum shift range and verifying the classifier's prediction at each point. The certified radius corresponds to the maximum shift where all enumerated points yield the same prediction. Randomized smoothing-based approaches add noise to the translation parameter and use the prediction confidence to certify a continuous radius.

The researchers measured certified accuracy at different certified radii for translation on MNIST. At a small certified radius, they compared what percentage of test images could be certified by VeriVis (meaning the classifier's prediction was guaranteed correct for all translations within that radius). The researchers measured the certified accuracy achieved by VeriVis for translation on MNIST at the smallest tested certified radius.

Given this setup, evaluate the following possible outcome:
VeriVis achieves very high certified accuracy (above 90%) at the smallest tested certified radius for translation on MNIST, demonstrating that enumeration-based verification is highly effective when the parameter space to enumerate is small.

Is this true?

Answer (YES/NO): YES